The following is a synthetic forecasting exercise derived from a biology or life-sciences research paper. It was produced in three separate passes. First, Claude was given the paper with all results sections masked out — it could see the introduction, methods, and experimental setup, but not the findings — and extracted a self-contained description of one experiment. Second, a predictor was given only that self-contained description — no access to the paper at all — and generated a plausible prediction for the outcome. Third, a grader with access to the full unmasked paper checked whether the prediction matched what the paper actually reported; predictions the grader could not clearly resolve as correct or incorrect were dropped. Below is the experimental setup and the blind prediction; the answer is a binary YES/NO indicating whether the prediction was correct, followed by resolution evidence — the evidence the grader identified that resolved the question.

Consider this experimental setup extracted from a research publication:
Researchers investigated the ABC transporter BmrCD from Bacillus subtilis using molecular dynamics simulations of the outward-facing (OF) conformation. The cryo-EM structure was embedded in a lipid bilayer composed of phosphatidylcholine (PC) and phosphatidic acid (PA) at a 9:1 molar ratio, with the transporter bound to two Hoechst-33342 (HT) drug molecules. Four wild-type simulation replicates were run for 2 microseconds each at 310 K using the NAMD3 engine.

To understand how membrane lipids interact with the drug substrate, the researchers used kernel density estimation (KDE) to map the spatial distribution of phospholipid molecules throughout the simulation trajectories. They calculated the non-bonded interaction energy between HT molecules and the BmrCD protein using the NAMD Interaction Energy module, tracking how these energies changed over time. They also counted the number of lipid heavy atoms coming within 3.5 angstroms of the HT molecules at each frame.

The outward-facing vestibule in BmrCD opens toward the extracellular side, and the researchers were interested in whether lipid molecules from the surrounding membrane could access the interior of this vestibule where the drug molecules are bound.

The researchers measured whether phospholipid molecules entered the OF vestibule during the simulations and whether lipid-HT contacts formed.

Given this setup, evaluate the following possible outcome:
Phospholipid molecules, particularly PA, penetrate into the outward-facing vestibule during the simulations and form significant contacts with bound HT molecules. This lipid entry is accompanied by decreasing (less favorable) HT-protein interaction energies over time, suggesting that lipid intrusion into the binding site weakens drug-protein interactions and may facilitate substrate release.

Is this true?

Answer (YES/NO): YES